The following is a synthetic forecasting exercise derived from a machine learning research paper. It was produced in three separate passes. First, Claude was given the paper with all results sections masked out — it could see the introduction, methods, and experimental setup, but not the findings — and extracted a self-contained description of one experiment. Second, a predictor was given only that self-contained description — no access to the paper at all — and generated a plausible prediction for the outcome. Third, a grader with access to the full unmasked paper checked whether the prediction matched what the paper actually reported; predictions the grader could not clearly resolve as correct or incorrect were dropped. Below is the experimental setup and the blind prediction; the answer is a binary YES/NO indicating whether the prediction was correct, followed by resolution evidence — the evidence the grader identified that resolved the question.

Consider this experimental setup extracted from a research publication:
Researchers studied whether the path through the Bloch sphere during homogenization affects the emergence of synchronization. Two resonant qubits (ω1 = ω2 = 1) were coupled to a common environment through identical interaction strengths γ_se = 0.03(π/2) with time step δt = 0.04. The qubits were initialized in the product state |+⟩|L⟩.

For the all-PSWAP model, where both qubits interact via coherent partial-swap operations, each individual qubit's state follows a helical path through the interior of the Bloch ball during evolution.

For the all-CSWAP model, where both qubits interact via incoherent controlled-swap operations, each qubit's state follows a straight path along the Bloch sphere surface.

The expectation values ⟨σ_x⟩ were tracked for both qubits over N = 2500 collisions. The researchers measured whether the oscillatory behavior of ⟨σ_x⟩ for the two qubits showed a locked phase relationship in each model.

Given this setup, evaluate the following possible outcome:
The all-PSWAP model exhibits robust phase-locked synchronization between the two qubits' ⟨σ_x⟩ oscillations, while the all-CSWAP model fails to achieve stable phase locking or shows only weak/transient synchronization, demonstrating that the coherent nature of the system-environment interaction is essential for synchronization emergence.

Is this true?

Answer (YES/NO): NO